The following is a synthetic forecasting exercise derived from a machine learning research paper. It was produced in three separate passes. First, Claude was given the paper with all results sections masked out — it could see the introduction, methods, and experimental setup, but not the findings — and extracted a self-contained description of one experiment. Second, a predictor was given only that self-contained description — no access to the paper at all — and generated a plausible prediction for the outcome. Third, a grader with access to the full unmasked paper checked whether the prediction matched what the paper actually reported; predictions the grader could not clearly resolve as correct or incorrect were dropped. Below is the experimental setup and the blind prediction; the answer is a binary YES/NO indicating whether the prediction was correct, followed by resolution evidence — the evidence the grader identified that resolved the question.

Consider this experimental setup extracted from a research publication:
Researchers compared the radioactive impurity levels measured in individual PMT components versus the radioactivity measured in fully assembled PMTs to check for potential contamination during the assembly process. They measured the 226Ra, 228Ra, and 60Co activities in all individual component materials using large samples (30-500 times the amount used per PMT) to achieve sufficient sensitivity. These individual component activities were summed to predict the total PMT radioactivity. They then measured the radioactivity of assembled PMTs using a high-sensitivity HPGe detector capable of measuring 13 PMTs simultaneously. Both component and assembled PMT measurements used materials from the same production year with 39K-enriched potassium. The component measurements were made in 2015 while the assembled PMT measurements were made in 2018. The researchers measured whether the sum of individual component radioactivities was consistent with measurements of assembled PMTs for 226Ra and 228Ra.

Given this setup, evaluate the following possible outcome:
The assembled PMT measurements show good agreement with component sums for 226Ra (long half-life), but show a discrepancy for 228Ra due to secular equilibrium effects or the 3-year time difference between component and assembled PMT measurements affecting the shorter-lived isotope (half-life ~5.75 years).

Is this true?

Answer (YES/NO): NO